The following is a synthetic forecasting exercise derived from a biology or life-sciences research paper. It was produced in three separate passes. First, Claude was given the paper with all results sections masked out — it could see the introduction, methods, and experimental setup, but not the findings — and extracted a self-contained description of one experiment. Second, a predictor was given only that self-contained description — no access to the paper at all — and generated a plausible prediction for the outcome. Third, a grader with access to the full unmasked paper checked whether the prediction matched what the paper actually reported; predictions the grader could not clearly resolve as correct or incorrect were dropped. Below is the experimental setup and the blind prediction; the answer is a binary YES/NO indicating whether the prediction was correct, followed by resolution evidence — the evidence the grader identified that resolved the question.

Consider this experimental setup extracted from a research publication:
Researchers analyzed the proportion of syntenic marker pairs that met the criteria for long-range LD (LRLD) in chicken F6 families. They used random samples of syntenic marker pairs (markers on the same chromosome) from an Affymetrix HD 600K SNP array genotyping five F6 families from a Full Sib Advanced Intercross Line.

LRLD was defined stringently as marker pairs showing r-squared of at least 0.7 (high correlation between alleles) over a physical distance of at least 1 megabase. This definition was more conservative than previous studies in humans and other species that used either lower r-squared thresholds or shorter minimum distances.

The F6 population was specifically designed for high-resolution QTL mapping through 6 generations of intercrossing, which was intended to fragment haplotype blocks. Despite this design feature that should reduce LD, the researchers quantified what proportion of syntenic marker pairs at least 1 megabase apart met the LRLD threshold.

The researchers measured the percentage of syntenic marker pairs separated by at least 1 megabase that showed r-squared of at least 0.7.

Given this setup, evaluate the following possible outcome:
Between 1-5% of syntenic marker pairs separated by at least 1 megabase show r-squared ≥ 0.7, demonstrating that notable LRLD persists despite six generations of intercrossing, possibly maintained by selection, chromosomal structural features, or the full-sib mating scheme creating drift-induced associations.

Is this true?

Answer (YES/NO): YES